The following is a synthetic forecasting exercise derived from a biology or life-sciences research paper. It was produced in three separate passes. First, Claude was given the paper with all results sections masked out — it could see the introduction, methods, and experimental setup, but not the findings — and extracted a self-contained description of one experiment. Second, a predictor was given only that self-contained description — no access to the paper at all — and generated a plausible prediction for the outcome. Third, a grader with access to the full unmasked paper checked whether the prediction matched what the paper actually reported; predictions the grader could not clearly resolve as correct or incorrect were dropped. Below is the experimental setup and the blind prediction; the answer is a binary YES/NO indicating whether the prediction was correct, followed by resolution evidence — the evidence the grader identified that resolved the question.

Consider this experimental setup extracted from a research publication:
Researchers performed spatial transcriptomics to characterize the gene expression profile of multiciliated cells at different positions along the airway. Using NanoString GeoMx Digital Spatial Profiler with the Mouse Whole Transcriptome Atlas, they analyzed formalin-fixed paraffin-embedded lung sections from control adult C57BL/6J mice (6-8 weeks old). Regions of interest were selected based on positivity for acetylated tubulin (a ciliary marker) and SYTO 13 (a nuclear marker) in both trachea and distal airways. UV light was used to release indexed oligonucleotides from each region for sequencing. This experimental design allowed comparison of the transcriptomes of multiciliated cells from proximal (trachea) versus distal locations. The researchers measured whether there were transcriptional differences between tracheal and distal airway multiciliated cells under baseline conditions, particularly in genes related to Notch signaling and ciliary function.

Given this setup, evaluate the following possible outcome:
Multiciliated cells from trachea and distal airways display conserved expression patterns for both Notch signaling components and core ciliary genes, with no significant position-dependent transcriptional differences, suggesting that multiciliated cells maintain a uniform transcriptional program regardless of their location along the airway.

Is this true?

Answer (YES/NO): NO